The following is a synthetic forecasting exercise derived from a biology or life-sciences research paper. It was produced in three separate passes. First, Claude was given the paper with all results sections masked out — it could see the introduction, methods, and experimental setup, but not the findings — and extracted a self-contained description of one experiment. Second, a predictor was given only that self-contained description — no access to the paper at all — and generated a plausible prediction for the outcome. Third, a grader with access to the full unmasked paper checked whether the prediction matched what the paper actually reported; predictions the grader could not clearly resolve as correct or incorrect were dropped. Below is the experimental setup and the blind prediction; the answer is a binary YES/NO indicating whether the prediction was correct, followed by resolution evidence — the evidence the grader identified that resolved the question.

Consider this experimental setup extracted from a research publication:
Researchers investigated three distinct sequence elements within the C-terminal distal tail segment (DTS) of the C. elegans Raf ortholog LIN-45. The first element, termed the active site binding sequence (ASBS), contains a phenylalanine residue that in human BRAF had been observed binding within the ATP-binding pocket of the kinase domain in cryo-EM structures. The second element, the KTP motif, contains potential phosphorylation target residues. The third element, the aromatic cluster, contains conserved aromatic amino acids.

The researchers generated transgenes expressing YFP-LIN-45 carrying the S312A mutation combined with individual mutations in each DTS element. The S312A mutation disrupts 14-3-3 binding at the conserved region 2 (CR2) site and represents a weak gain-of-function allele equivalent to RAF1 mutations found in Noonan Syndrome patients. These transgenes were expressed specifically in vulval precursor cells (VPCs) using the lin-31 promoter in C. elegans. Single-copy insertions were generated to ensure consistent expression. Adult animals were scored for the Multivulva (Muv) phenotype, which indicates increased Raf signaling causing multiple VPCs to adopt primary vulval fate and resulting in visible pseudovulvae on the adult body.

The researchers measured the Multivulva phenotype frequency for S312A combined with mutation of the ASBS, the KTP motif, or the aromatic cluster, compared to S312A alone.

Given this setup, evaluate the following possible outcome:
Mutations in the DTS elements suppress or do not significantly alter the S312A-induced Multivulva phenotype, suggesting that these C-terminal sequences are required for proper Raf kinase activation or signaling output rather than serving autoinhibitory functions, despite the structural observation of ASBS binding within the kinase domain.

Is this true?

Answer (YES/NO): NO